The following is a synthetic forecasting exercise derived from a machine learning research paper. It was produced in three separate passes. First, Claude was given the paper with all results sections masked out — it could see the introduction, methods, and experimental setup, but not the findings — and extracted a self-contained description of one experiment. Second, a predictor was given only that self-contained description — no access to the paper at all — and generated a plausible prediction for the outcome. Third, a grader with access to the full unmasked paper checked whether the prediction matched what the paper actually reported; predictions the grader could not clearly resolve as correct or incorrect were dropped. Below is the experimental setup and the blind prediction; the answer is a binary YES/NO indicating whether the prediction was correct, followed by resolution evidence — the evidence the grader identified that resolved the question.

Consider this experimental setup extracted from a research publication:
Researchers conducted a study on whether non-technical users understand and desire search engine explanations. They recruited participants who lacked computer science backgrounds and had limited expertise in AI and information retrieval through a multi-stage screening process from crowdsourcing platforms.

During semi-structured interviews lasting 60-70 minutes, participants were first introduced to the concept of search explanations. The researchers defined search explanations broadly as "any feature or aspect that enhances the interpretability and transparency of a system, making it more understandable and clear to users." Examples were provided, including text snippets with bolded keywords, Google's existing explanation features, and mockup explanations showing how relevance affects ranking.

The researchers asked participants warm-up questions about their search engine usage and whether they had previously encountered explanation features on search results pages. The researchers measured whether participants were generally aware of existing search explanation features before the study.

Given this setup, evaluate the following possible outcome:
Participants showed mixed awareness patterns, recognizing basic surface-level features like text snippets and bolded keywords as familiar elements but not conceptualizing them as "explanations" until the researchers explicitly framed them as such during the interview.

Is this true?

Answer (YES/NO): NO